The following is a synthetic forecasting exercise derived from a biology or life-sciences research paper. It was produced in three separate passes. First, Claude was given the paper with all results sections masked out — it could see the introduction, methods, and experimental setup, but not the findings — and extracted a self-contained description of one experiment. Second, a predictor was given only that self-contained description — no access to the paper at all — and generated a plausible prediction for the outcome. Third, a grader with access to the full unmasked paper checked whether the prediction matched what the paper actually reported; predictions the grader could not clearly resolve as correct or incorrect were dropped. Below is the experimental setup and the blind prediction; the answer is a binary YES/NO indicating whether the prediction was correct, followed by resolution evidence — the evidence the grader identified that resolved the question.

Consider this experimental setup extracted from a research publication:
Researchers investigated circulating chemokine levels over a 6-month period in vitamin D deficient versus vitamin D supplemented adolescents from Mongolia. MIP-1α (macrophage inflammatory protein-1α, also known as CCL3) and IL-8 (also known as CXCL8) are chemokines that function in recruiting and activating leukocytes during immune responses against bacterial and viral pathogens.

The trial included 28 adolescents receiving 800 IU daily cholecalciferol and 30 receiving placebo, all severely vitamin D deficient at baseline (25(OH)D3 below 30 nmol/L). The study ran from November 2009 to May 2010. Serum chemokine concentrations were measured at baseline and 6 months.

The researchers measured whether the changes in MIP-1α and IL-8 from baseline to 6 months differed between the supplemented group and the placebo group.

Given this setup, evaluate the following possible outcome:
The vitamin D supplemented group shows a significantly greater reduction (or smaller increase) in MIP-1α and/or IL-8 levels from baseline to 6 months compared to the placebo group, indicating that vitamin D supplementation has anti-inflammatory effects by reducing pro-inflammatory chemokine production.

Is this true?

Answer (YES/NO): NO